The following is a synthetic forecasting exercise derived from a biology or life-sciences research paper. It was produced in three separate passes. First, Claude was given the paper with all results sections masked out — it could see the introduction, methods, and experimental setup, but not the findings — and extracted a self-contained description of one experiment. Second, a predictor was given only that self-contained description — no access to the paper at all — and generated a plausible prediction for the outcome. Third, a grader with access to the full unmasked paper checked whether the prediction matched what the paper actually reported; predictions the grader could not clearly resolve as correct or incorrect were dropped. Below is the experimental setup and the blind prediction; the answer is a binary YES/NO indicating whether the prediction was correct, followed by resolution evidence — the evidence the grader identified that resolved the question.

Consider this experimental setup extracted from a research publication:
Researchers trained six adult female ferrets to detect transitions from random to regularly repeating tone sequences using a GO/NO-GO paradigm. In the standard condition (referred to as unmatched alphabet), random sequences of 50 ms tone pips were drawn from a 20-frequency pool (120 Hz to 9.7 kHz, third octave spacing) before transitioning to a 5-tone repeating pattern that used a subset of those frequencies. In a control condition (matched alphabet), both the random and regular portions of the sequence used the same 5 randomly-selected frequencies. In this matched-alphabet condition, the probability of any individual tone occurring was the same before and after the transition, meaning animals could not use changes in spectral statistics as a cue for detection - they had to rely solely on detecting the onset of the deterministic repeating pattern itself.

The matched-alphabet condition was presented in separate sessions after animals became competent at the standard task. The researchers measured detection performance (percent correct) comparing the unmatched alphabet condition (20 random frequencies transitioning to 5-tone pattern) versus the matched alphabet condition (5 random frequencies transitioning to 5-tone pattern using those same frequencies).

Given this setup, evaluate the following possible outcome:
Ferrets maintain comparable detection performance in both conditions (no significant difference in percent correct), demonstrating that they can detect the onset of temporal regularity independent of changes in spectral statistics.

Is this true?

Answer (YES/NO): NO